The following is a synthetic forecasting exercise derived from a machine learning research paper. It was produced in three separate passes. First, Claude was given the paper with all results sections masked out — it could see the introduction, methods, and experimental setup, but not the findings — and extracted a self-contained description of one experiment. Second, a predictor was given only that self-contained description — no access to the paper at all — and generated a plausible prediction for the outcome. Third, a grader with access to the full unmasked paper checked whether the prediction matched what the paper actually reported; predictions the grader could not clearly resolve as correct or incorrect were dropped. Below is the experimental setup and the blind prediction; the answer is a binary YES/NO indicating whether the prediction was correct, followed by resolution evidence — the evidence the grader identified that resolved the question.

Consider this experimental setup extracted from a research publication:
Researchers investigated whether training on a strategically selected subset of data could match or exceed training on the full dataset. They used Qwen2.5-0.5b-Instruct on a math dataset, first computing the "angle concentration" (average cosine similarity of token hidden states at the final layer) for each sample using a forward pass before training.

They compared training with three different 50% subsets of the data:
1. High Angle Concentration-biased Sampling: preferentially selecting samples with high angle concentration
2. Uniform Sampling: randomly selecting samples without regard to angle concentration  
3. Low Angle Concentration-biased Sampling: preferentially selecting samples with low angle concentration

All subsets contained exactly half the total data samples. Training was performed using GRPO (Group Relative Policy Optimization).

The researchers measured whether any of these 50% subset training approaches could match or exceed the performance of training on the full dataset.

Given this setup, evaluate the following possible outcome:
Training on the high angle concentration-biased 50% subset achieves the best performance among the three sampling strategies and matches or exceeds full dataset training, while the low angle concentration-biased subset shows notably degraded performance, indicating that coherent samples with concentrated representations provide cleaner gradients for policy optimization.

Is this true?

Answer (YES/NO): YES